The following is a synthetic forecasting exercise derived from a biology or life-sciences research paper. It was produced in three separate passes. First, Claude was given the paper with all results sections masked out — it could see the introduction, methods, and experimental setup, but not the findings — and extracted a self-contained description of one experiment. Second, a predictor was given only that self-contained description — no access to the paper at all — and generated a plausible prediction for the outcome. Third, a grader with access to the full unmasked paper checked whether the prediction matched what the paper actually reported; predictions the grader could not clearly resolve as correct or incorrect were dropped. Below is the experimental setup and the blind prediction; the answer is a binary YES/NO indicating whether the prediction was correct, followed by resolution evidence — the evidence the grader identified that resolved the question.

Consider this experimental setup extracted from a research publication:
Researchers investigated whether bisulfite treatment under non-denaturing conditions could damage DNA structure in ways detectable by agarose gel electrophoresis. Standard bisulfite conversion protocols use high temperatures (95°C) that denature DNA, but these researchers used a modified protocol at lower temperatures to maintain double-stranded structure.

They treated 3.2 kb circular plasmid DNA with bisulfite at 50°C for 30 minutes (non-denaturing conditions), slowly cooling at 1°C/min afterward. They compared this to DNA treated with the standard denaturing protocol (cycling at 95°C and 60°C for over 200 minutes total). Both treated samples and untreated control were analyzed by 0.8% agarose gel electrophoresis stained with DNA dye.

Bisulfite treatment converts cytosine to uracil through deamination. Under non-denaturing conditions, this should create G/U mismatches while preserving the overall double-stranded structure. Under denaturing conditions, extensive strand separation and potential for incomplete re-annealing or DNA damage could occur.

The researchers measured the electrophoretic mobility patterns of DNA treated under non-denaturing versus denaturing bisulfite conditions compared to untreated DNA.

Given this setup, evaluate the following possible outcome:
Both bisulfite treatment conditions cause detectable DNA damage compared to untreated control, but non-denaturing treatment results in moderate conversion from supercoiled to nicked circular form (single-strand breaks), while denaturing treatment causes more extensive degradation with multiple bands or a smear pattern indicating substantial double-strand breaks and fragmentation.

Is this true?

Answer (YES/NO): NO